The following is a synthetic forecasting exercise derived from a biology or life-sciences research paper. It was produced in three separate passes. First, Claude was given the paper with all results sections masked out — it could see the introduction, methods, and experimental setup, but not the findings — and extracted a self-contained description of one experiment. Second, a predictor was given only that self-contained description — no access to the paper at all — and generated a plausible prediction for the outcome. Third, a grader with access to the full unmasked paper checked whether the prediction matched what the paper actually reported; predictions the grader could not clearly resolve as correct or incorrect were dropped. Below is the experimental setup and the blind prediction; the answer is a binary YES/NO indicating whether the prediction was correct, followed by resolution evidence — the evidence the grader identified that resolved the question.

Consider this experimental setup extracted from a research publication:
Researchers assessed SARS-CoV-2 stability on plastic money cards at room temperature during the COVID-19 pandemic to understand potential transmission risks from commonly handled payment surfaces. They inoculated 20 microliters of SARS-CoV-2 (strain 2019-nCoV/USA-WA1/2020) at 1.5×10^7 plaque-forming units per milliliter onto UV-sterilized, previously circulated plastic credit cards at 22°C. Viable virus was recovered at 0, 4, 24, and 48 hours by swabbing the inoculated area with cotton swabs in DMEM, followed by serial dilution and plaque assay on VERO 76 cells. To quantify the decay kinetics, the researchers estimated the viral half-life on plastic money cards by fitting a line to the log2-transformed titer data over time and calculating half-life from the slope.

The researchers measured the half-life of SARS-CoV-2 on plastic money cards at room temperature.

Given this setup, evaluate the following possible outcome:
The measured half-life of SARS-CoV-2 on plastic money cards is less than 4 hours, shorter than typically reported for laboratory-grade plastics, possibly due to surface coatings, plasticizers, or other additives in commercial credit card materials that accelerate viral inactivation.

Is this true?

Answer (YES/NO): NO